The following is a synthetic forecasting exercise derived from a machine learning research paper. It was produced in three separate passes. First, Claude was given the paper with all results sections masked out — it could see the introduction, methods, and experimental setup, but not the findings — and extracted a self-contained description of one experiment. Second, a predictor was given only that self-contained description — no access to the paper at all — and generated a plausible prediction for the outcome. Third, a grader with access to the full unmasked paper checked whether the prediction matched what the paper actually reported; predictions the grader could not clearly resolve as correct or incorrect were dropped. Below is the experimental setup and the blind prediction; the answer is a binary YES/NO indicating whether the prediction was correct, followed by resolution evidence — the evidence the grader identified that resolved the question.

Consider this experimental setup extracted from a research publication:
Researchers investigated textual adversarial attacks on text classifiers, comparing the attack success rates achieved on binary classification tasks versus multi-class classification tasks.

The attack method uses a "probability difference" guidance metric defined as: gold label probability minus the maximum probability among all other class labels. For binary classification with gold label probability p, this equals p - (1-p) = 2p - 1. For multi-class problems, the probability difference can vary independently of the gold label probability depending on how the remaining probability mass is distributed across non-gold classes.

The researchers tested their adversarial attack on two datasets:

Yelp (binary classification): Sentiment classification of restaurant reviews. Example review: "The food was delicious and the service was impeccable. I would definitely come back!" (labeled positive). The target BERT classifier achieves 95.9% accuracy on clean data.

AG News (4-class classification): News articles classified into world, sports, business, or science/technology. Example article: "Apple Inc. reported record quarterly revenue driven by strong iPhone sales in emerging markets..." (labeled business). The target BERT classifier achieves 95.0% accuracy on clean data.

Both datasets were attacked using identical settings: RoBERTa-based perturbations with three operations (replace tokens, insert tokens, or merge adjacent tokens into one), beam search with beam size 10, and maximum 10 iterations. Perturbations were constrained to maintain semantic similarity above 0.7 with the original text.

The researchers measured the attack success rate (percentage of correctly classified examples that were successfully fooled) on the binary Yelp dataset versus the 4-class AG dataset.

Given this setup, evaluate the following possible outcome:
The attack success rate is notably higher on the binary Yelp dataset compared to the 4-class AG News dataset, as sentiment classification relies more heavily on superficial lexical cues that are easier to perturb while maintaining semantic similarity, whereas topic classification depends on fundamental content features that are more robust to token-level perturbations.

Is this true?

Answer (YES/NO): YES